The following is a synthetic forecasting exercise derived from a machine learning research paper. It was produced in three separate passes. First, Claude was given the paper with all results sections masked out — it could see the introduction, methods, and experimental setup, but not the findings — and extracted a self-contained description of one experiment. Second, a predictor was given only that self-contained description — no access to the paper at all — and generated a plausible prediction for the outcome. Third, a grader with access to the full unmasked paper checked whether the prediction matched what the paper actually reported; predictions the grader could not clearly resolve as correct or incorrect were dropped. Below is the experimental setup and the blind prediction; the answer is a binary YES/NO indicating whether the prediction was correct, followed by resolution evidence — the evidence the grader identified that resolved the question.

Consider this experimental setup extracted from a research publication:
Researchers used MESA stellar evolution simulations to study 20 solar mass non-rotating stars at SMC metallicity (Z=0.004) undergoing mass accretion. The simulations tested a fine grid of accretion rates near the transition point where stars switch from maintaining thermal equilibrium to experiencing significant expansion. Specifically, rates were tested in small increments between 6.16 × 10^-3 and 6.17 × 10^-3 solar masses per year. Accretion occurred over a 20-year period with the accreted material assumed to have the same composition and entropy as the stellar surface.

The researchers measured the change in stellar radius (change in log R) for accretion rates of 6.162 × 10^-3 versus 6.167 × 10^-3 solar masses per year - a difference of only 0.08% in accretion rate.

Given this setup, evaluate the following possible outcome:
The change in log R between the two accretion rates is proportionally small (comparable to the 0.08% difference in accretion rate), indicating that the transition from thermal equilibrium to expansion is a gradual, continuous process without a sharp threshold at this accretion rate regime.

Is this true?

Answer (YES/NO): NO